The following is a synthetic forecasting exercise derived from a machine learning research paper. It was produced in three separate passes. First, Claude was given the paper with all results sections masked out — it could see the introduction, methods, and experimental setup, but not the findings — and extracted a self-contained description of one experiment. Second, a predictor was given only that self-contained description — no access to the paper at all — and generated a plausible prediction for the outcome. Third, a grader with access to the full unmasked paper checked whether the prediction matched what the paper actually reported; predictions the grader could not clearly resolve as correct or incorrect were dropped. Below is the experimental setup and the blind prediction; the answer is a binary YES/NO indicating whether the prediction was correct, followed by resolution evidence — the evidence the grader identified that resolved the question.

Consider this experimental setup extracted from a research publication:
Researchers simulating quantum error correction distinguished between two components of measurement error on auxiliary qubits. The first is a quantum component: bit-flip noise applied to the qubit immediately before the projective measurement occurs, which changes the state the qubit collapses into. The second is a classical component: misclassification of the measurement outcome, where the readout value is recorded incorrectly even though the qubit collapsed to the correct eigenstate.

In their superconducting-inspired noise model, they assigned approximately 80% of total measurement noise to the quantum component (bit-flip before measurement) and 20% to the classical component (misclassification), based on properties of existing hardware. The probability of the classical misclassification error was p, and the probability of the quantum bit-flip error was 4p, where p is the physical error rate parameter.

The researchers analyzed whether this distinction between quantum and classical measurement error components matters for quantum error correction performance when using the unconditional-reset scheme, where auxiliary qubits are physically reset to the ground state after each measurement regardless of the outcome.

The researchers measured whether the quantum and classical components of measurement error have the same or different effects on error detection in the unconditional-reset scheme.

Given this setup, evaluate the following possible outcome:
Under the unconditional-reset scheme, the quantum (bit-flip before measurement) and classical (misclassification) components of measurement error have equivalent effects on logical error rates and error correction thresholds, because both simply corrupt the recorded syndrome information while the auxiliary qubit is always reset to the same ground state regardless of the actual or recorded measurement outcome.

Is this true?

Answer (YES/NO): YES